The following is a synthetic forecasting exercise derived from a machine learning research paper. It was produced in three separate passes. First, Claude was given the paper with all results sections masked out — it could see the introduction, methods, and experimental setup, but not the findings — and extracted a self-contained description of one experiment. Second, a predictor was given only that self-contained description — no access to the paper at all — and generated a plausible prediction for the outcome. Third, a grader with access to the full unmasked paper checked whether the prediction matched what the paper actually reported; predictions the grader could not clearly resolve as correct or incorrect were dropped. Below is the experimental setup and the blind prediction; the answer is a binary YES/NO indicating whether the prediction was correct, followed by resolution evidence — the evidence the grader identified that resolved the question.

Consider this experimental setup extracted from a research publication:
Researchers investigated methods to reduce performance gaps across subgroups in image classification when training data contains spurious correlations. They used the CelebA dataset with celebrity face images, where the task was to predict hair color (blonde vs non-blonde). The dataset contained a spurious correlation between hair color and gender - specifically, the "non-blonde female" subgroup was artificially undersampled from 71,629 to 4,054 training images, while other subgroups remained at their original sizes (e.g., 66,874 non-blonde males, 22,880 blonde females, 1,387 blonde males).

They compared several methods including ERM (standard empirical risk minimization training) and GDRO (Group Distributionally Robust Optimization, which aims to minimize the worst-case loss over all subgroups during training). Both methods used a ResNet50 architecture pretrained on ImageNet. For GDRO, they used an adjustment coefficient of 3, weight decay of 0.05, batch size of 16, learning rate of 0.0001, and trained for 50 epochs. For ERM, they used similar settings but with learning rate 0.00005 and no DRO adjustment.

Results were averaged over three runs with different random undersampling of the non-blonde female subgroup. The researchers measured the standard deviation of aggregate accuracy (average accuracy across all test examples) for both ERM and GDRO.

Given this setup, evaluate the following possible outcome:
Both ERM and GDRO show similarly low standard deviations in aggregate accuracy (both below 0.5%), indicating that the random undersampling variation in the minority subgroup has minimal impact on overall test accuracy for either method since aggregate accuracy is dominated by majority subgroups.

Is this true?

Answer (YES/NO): NO